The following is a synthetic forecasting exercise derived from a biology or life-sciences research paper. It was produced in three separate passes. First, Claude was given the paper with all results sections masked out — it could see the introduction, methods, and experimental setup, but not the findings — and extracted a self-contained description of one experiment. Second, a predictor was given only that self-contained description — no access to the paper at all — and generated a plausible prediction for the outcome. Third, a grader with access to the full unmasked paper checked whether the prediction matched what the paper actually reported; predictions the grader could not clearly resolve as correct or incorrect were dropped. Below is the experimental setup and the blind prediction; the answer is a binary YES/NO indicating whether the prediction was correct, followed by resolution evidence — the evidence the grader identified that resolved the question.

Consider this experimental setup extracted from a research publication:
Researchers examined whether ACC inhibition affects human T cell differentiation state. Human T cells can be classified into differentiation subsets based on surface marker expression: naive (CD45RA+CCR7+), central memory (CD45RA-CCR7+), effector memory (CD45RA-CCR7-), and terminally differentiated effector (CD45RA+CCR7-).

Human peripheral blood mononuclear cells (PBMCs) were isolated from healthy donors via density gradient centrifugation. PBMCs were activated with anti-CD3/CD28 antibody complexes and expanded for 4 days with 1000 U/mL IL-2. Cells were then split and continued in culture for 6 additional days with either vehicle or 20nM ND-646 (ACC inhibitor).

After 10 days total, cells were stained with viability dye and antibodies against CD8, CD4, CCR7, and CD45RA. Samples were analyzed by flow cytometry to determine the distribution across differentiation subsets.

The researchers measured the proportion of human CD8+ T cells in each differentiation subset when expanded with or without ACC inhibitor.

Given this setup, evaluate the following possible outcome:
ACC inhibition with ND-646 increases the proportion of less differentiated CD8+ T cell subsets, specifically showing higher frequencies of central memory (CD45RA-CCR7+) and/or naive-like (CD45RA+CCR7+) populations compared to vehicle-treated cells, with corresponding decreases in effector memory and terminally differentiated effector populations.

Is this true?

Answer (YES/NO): YES